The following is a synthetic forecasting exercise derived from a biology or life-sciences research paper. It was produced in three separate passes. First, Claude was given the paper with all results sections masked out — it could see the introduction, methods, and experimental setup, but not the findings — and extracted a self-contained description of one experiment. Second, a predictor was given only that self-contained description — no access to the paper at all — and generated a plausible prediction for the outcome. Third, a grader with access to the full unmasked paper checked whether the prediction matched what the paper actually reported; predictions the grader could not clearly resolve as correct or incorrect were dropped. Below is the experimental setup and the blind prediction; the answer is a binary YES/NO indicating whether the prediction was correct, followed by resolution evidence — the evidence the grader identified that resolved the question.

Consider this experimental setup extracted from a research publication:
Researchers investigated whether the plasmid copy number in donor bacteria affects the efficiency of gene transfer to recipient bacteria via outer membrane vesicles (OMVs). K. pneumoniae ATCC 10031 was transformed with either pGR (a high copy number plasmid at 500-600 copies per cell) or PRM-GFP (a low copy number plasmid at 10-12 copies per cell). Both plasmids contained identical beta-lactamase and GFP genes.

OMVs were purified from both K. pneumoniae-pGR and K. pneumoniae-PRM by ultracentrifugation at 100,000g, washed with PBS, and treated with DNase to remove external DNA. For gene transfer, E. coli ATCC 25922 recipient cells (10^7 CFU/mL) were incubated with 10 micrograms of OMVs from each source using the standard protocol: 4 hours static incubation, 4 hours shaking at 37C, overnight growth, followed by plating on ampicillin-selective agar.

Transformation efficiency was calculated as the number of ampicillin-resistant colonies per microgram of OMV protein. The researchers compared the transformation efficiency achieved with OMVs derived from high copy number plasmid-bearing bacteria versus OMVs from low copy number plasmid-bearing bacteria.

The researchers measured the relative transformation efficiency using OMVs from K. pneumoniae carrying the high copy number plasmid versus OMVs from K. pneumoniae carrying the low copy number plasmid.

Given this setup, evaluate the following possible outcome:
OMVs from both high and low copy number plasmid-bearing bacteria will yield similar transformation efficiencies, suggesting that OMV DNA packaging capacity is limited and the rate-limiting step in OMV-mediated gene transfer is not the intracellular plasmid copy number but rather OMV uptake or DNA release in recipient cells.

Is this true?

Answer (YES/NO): NO